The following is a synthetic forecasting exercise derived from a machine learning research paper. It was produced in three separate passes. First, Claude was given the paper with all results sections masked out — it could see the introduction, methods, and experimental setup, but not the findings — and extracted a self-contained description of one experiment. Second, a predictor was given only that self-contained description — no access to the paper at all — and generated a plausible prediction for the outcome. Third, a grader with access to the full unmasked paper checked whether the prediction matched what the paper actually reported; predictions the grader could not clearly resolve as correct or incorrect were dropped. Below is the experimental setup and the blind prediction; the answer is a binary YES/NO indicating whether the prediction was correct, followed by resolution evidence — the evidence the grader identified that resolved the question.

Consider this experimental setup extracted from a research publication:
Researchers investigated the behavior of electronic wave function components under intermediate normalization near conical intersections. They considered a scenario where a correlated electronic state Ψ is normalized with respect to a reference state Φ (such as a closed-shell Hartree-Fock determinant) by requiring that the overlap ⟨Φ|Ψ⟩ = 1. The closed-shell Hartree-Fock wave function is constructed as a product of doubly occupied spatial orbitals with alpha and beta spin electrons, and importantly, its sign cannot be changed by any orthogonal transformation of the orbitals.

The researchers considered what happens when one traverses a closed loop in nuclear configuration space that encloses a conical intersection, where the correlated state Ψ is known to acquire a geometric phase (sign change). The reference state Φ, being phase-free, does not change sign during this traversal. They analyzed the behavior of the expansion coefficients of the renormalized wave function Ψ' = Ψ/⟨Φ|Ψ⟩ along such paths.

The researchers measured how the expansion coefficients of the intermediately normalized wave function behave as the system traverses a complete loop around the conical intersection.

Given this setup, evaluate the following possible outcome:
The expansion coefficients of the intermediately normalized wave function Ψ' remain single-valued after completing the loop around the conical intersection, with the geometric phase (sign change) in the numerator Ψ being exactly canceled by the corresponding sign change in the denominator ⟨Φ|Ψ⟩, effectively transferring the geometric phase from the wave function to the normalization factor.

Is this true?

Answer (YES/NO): NO